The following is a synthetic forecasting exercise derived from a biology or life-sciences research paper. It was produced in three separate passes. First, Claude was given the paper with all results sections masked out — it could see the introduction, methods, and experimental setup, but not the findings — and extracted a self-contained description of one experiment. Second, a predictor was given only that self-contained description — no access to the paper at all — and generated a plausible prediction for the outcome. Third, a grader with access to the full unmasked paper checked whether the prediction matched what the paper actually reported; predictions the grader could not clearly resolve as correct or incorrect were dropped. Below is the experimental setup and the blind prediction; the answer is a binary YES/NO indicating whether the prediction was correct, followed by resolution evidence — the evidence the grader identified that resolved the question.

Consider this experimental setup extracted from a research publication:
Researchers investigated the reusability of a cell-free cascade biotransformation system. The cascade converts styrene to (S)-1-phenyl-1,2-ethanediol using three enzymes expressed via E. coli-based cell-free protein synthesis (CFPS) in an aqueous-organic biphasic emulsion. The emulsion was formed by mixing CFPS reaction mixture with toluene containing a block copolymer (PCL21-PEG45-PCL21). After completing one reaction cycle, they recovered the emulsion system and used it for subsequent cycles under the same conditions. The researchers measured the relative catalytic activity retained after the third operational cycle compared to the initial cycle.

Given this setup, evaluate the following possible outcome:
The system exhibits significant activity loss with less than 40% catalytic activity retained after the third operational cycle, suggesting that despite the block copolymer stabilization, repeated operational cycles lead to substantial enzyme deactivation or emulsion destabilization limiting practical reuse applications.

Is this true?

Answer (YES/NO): NO